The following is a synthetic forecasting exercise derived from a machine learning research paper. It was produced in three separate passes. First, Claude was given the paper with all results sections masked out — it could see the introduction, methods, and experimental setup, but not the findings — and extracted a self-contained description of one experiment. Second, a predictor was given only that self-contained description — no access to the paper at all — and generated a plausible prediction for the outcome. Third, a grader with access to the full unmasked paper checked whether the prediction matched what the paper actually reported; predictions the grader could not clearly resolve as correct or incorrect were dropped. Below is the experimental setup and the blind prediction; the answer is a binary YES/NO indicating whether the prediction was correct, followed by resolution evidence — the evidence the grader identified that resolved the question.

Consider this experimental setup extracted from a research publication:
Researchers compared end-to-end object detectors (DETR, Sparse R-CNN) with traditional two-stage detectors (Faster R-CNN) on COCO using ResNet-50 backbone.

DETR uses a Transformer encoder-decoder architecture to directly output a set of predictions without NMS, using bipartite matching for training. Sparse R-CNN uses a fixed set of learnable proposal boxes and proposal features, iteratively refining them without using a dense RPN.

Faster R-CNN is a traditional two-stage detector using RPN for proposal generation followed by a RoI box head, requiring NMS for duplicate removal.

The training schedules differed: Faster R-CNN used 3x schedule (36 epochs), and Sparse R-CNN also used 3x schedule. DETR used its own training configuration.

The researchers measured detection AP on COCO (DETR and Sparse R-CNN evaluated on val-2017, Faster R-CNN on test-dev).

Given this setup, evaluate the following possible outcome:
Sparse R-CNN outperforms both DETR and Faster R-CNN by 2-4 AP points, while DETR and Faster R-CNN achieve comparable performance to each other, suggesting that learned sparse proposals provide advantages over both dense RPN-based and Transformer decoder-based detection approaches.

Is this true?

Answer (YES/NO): NO